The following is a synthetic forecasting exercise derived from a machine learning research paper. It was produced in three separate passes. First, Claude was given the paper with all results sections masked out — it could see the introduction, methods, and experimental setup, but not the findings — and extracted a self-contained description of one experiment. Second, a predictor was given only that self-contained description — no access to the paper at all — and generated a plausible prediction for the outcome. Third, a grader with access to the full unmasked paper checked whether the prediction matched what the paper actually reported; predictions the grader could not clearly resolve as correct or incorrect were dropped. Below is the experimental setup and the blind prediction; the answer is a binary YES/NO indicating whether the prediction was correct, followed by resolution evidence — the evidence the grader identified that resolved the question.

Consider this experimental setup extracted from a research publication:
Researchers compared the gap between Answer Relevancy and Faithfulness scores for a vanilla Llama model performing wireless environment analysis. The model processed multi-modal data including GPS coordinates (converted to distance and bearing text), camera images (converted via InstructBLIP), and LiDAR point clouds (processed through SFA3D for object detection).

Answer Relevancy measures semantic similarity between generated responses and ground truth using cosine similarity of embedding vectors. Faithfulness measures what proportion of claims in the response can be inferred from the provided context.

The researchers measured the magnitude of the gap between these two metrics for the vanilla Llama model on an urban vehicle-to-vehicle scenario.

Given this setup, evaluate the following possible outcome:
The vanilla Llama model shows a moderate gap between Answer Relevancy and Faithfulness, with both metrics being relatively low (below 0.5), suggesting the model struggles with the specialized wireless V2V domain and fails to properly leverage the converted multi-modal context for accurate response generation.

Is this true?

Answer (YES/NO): NO